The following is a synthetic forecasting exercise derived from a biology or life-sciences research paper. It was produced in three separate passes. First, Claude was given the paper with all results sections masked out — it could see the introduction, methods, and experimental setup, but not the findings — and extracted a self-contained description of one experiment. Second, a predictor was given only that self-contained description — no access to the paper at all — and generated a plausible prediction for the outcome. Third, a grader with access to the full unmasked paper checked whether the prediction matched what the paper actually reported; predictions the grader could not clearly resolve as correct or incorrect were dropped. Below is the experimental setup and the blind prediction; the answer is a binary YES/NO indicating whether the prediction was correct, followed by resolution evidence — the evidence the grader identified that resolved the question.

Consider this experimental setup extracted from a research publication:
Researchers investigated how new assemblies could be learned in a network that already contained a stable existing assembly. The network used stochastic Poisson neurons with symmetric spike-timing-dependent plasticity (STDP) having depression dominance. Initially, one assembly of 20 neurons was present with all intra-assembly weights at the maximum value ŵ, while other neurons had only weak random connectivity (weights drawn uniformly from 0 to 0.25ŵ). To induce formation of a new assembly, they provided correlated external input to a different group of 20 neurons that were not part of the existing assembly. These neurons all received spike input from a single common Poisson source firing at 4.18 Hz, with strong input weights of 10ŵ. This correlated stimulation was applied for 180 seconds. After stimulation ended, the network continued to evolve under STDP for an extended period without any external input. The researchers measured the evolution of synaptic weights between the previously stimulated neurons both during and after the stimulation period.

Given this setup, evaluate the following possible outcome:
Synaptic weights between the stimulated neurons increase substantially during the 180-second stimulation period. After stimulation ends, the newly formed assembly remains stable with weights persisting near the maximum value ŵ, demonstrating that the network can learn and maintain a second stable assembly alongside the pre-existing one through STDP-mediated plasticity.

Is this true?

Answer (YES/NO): YES